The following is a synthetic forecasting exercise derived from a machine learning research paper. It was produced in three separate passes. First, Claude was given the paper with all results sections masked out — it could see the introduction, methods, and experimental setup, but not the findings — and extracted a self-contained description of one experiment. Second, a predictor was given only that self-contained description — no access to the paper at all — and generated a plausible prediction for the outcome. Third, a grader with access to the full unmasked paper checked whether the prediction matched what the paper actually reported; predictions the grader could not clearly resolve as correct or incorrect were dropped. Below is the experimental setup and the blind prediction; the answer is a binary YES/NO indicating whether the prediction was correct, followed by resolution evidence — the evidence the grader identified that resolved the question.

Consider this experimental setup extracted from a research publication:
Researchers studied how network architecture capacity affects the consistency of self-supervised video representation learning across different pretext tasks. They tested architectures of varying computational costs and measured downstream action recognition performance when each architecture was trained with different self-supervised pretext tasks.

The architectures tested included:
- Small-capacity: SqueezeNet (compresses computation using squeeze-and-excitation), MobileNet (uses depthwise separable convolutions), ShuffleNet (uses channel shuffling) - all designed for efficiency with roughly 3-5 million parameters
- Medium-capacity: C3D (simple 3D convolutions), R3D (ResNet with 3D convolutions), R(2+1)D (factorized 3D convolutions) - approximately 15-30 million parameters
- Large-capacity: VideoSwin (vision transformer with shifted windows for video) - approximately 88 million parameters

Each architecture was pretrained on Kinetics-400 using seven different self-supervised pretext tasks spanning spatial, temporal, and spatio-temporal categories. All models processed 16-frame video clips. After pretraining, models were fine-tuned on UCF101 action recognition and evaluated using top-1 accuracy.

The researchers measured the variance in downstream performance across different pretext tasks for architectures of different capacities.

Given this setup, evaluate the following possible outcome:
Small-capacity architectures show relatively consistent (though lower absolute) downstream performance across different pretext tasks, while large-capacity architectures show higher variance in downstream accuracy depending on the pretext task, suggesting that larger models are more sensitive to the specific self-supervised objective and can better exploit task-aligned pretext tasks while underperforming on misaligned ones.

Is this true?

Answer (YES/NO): NO